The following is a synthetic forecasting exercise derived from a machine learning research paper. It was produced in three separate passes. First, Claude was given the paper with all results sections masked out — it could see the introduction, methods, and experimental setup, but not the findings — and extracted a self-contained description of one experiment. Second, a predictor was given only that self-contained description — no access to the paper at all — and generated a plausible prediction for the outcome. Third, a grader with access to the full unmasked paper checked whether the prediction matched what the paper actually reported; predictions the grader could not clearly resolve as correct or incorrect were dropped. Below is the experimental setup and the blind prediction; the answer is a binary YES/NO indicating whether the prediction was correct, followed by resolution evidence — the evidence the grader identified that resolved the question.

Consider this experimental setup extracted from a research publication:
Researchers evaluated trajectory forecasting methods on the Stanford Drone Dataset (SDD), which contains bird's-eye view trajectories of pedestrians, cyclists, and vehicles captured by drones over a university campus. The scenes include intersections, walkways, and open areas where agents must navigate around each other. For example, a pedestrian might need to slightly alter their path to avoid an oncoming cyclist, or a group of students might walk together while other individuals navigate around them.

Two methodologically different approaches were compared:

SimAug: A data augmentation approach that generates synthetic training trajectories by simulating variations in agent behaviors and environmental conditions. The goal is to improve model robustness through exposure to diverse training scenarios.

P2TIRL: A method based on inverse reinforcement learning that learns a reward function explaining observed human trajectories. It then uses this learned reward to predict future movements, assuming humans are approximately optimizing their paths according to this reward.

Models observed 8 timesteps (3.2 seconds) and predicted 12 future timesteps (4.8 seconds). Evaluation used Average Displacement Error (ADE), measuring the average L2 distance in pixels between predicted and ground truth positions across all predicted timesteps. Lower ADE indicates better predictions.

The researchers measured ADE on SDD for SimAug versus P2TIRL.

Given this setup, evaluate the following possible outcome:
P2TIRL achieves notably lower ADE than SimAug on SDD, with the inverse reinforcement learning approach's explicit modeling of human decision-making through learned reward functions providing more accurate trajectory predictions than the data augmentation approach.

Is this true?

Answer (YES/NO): NO